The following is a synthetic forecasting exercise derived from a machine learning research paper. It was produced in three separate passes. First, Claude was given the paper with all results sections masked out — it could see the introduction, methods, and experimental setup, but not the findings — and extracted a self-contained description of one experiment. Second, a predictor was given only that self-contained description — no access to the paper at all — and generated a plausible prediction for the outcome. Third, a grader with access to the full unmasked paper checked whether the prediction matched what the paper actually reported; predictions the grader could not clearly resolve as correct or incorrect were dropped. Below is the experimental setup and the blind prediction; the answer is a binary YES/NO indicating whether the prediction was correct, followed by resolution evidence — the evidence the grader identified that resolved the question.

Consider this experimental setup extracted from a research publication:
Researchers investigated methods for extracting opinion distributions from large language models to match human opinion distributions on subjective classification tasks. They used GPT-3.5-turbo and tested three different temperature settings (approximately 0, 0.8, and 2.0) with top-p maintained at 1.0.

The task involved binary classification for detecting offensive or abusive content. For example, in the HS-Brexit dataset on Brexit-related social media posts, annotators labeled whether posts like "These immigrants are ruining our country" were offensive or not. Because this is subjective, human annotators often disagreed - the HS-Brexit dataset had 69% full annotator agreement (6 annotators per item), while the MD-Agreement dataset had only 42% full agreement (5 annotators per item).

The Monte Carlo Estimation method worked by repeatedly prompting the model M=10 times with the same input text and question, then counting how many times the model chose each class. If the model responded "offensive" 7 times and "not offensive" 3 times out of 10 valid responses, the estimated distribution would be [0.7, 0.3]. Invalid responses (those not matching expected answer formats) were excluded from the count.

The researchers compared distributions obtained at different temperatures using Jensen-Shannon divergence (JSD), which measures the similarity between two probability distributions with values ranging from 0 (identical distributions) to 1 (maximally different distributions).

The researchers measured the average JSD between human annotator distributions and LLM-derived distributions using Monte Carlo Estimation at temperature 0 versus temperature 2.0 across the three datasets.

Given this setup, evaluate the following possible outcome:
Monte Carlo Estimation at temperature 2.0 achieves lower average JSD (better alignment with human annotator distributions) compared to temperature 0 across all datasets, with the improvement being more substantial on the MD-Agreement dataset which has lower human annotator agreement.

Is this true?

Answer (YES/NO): NO